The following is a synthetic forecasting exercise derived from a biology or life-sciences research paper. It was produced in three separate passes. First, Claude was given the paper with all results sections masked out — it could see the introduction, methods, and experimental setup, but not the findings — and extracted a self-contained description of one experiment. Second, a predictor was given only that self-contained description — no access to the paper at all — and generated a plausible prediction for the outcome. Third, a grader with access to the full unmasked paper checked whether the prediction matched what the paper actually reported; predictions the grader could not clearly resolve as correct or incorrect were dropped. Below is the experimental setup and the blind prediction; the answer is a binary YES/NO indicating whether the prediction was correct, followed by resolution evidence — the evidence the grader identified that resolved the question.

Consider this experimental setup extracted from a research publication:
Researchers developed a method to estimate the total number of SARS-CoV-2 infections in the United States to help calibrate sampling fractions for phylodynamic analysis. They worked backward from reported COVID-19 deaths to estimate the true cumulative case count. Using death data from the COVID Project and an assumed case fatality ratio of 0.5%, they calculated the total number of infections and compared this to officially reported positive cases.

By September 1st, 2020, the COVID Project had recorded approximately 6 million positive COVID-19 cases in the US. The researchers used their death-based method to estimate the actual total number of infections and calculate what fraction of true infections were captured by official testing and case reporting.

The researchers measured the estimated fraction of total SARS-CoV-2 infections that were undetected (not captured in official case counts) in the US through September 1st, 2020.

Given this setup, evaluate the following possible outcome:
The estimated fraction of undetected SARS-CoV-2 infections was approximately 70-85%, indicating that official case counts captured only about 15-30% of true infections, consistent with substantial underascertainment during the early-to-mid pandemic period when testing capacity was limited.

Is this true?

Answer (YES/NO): YES